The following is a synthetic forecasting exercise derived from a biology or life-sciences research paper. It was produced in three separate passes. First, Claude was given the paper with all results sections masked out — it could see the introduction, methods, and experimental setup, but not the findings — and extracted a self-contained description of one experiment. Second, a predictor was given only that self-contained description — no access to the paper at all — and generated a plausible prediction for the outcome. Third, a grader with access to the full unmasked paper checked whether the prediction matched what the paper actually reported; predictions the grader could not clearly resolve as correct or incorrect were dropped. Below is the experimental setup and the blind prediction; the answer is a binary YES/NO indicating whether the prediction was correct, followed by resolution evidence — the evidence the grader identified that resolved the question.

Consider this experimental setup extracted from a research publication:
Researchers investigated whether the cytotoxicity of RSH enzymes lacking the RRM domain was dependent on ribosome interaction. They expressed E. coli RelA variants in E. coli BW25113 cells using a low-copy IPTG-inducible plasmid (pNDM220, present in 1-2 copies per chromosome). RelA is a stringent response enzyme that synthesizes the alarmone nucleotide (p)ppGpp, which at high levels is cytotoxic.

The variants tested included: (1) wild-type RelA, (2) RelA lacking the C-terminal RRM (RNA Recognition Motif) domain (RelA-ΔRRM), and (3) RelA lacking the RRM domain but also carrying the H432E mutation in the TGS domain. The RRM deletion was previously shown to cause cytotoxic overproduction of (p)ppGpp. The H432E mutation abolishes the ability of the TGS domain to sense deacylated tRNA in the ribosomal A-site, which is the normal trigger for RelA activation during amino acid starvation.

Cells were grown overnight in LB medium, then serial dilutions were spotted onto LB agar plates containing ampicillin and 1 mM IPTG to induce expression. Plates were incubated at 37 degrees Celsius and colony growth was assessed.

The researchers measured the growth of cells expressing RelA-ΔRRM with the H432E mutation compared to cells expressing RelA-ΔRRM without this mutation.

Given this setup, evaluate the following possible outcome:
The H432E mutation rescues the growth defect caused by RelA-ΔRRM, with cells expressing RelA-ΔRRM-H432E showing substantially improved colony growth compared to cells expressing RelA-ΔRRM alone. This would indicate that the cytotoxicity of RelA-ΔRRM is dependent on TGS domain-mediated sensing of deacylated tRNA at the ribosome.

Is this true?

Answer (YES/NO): YES